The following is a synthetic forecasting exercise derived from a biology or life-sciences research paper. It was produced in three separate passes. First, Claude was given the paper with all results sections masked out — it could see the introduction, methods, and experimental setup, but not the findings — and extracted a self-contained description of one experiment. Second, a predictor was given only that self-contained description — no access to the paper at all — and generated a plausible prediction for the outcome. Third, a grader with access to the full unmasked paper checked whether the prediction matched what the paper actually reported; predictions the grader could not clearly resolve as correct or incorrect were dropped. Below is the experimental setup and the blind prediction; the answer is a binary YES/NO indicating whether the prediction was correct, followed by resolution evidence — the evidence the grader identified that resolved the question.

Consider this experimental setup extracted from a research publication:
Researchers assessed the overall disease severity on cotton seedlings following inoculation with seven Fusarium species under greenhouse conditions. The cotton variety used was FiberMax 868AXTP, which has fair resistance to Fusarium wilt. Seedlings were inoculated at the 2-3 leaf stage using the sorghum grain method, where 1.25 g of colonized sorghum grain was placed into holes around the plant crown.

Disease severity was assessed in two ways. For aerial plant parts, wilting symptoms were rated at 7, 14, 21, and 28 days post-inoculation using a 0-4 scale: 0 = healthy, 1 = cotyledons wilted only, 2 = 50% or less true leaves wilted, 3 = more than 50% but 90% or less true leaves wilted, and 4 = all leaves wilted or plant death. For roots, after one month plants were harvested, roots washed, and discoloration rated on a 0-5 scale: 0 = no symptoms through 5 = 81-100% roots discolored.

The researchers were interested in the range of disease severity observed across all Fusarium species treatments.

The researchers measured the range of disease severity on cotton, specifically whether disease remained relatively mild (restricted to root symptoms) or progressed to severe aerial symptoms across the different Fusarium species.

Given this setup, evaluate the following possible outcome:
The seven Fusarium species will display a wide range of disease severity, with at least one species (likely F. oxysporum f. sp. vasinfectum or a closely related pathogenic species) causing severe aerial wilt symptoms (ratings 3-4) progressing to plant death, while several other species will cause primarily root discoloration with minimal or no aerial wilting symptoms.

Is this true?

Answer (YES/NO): NO